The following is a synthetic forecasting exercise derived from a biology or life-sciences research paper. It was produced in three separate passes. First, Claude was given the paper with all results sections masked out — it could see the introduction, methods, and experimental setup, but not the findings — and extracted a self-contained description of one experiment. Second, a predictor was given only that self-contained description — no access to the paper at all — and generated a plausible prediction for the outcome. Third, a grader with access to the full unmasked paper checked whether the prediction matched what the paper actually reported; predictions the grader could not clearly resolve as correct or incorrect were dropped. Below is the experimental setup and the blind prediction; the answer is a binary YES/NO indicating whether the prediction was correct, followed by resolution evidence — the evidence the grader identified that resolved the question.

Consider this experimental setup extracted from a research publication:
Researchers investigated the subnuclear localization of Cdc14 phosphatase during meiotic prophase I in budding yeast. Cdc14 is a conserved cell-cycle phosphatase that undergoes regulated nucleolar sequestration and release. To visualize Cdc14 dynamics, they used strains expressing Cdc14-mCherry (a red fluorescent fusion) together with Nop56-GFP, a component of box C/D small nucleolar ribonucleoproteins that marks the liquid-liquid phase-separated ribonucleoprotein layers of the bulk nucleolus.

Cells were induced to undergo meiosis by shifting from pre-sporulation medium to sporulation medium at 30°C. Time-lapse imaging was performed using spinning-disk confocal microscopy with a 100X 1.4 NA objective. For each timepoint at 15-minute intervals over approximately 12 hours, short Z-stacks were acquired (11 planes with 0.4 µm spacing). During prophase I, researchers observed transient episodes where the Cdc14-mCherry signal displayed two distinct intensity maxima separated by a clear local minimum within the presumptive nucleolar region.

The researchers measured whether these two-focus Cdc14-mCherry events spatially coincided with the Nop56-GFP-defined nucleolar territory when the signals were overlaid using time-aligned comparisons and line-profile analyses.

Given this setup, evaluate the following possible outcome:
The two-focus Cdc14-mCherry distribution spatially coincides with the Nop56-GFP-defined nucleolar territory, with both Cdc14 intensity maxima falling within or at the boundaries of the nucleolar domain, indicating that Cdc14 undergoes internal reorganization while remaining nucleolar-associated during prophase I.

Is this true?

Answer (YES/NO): YES